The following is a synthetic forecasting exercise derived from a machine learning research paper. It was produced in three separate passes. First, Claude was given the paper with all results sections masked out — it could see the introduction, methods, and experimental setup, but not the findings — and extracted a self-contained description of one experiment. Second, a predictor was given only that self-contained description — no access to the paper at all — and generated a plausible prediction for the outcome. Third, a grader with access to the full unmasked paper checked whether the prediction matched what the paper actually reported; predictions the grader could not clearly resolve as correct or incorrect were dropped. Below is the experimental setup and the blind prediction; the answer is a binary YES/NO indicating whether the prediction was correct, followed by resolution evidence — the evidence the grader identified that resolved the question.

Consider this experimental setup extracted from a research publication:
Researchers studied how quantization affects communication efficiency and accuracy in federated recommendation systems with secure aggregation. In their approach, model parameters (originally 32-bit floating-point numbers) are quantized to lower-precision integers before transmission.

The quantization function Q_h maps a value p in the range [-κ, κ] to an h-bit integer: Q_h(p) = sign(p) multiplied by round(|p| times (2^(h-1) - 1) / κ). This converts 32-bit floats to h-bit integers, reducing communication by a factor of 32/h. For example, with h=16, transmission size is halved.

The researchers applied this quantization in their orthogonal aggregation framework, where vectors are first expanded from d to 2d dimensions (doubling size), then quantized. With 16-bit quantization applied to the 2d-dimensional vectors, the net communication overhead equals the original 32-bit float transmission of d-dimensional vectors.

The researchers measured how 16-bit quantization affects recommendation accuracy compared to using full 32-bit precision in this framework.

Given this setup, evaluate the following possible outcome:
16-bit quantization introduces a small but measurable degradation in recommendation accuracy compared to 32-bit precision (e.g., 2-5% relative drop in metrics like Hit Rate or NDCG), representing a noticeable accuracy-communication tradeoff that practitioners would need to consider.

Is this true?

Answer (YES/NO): NO